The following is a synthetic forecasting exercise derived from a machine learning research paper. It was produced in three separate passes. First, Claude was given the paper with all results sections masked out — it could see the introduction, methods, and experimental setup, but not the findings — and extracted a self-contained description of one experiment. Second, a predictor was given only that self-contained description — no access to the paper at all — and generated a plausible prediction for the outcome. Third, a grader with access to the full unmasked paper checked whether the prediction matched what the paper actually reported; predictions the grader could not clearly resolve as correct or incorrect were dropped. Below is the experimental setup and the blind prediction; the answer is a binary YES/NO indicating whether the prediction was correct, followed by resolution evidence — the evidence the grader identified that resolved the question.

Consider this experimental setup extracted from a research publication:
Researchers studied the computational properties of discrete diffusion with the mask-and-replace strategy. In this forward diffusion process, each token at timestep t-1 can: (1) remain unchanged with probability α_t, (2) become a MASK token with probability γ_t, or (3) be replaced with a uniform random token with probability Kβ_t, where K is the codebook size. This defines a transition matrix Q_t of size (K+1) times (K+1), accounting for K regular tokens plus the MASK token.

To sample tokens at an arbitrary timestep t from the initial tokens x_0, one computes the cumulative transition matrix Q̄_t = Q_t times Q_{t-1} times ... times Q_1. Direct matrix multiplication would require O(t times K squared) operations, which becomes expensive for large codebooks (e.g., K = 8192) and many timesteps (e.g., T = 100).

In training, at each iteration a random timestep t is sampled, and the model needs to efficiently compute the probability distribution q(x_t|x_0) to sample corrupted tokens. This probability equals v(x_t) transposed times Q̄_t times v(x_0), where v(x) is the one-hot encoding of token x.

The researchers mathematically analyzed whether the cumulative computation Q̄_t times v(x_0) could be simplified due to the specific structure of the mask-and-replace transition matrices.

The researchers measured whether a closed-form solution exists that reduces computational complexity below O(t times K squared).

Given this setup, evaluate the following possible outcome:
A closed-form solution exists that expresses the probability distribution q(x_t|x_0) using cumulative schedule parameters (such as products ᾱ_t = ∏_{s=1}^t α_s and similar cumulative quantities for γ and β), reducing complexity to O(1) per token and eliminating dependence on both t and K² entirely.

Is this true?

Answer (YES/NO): NO